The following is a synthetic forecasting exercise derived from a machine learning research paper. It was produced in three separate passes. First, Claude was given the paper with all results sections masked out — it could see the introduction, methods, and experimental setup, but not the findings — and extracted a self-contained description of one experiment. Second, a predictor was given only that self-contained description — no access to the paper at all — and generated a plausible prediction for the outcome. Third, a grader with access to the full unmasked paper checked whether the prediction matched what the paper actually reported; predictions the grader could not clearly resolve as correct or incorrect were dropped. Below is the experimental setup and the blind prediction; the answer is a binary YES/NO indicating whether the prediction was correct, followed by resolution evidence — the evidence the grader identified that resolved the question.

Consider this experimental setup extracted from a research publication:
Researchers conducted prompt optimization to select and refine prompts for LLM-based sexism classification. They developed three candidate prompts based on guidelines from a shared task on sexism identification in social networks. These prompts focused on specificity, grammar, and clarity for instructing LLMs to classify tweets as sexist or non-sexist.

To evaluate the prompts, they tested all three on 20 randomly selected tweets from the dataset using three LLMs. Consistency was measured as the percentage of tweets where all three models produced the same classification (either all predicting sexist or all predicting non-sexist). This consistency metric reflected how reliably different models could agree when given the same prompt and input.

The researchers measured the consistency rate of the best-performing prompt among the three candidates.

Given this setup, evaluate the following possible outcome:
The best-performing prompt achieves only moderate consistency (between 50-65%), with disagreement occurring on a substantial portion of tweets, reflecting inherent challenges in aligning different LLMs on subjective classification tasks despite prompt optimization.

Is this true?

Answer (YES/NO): NO